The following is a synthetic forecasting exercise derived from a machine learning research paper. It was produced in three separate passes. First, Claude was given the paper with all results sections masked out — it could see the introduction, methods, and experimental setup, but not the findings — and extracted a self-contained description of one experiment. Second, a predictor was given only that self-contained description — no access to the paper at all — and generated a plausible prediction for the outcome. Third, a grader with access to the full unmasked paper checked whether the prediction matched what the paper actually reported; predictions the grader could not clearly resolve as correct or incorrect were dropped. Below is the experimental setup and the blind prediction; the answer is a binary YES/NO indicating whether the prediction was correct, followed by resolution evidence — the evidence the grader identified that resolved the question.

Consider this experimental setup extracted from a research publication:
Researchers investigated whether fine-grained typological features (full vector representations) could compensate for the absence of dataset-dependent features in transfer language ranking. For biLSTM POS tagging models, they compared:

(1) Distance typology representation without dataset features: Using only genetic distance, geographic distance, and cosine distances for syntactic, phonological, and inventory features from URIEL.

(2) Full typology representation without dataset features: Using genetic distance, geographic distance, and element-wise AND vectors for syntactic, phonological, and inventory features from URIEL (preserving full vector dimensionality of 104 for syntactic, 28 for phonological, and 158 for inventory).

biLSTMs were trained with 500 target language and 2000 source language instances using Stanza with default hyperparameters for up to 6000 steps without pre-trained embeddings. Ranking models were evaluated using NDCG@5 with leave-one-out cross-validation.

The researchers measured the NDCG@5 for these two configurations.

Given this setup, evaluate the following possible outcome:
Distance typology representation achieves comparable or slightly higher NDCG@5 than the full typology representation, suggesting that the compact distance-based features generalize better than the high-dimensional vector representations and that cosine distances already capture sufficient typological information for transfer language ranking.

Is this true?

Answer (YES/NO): NO